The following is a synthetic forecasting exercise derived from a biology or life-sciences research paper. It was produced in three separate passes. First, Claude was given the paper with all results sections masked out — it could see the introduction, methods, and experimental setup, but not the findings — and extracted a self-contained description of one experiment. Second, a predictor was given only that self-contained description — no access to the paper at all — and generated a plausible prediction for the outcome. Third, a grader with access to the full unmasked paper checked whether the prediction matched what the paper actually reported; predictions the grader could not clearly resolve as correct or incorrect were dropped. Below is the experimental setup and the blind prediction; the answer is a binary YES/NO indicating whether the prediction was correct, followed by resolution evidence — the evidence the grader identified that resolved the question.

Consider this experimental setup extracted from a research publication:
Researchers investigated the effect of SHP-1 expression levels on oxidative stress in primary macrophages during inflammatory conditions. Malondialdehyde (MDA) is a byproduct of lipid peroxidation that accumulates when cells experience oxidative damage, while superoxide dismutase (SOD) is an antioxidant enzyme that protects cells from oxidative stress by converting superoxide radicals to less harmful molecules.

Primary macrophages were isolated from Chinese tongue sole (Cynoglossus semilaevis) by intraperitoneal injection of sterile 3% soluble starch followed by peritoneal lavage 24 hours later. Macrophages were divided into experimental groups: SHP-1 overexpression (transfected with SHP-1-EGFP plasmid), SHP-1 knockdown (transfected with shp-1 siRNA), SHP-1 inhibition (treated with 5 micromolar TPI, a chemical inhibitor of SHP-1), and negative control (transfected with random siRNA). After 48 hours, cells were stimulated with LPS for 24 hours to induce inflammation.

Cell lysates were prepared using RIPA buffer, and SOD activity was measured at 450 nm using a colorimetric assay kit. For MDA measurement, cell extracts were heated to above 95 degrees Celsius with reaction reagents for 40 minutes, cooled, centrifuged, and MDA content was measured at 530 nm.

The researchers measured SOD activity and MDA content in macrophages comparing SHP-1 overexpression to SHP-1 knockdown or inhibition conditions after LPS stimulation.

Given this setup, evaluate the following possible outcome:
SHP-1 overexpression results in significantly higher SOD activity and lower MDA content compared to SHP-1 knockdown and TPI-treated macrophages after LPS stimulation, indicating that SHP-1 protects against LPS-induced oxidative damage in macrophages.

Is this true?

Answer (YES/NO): YES